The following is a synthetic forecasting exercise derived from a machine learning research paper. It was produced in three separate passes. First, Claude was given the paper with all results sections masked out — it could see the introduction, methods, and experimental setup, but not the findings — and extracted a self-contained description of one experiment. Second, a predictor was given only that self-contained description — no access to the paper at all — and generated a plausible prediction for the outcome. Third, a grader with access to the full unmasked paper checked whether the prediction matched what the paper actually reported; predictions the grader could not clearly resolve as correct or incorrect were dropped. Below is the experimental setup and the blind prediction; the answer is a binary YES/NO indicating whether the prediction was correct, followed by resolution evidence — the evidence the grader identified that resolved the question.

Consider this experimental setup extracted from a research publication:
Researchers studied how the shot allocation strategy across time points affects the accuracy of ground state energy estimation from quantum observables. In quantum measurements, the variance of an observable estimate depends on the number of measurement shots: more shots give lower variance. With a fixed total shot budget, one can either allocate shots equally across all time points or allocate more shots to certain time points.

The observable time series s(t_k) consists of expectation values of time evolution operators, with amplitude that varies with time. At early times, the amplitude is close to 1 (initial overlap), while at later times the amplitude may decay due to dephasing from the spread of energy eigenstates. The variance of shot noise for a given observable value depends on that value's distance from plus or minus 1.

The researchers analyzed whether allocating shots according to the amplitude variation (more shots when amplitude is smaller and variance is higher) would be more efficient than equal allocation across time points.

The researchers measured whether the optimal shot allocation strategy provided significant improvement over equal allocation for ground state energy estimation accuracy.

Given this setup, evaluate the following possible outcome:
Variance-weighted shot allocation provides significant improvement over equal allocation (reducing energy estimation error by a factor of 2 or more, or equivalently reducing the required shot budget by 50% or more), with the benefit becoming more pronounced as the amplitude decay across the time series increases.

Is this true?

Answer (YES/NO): NO